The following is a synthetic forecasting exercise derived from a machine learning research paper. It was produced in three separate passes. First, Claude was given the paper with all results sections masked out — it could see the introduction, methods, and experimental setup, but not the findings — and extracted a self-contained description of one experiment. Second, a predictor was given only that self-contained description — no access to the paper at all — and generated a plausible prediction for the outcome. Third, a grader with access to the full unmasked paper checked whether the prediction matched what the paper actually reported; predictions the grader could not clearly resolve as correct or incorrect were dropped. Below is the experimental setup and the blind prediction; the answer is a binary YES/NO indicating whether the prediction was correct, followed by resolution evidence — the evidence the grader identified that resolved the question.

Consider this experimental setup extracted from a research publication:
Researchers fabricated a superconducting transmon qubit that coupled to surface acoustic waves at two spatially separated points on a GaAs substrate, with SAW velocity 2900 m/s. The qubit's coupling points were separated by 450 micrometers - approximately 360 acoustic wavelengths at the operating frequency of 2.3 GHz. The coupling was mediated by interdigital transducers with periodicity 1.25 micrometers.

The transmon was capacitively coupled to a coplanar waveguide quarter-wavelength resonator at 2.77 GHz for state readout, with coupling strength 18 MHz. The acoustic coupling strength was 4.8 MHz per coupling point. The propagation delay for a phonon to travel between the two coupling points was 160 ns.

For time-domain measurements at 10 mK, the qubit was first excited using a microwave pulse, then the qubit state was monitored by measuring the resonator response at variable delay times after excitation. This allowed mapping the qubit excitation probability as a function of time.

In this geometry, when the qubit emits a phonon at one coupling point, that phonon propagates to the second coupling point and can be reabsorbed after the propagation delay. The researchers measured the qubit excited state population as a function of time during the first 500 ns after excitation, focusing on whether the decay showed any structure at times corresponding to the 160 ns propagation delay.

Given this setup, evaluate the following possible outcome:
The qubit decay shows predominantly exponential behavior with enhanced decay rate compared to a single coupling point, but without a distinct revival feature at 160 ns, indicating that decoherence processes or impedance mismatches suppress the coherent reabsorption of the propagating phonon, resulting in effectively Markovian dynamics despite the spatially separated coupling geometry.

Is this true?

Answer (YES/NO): NO